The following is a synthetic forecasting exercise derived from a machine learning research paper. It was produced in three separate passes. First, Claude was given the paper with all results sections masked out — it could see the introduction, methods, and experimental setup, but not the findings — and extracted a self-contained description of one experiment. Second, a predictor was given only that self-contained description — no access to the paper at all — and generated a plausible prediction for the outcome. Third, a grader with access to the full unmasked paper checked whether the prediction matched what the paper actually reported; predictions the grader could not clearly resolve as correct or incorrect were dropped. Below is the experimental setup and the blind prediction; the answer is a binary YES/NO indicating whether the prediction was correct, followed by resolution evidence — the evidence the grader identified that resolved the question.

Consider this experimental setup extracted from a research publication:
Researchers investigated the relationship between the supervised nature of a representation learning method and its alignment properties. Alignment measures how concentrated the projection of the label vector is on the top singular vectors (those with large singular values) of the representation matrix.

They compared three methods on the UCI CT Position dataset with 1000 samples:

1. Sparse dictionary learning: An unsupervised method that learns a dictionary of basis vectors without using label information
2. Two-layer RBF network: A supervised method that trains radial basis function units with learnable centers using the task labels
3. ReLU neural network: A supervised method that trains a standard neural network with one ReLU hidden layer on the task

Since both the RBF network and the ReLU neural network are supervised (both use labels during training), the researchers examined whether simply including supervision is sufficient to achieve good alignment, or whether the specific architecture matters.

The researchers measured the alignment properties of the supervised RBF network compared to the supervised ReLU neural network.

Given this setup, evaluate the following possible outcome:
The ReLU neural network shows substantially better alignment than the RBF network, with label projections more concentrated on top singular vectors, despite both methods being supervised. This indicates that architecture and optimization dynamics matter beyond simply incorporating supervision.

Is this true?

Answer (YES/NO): YES